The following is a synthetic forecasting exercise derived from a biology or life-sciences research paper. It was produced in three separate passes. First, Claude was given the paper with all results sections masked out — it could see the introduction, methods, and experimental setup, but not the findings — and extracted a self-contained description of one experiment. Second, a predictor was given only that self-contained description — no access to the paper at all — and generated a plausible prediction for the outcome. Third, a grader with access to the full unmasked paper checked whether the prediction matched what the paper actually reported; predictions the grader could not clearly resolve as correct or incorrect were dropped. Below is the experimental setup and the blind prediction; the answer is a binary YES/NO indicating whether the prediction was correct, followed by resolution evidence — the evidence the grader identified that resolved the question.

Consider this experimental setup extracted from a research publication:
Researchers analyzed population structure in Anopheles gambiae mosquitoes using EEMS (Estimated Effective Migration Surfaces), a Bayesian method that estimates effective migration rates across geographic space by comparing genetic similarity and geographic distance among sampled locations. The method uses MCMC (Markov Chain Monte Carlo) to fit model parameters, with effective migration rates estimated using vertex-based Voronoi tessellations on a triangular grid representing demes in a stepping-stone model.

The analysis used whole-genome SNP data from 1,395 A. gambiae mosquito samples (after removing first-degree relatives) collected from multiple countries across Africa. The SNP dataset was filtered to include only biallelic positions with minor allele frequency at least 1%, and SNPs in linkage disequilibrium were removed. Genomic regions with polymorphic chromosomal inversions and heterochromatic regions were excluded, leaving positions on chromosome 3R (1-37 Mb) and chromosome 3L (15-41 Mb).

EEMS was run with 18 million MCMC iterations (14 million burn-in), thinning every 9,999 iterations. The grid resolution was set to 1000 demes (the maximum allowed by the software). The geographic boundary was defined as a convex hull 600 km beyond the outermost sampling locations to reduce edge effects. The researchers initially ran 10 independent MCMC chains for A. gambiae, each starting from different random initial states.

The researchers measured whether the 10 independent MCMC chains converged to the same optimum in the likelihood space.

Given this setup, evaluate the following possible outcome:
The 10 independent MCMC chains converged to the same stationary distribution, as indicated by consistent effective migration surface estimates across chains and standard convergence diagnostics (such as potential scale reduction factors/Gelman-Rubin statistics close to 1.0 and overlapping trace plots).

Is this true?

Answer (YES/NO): NO